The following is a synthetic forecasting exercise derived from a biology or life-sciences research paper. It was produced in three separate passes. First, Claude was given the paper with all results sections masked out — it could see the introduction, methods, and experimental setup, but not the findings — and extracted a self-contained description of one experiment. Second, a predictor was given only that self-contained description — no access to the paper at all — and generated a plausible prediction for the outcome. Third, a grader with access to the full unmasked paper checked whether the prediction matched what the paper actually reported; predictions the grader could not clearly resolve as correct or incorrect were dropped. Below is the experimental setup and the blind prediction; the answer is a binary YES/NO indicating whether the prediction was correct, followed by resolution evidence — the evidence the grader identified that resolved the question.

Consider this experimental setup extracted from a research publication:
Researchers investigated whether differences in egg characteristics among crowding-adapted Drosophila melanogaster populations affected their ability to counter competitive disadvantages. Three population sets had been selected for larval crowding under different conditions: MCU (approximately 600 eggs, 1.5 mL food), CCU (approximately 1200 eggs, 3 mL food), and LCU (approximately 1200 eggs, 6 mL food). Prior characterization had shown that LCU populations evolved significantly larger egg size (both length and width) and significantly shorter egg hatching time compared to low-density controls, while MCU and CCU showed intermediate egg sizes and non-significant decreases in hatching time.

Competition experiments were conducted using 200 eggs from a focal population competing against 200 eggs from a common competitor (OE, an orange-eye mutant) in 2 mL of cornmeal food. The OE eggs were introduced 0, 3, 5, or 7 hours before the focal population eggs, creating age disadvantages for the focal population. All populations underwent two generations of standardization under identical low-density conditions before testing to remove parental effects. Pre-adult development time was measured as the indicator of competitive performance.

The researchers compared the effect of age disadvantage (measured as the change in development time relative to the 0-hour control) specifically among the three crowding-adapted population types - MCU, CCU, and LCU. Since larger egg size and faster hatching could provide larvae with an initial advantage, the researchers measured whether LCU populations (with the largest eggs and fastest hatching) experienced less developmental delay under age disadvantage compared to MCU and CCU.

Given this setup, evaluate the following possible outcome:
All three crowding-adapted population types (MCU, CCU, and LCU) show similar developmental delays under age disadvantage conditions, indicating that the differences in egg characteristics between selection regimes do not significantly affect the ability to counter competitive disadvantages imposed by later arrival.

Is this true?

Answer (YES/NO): YES